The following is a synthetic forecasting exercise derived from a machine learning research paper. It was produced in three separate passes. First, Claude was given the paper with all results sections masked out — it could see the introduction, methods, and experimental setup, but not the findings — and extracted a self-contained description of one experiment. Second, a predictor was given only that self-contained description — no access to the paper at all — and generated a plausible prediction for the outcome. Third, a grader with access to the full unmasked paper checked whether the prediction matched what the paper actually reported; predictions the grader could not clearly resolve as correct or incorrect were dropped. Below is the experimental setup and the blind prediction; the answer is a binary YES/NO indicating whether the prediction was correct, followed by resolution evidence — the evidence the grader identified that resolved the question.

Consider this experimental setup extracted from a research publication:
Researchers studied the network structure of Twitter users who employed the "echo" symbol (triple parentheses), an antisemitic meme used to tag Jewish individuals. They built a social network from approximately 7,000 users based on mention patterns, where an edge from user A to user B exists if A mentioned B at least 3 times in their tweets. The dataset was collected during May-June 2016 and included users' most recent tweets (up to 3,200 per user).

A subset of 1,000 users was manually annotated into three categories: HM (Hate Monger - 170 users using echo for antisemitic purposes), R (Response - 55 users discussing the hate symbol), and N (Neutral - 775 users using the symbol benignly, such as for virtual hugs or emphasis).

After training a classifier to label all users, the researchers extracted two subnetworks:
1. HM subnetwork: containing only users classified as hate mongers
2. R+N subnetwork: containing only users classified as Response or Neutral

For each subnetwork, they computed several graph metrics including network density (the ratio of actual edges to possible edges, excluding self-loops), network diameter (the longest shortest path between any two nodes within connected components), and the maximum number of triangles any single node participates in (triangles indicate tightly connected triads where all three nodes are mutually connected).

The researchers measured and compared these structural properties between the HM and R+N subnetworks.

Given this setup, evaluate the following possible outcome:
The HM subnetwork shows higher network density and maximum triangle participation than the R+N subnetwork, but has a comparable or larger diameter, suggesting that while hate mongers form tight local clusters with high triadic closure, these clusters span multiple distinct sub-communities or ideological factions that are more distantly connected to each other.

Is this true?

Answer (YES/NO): NO